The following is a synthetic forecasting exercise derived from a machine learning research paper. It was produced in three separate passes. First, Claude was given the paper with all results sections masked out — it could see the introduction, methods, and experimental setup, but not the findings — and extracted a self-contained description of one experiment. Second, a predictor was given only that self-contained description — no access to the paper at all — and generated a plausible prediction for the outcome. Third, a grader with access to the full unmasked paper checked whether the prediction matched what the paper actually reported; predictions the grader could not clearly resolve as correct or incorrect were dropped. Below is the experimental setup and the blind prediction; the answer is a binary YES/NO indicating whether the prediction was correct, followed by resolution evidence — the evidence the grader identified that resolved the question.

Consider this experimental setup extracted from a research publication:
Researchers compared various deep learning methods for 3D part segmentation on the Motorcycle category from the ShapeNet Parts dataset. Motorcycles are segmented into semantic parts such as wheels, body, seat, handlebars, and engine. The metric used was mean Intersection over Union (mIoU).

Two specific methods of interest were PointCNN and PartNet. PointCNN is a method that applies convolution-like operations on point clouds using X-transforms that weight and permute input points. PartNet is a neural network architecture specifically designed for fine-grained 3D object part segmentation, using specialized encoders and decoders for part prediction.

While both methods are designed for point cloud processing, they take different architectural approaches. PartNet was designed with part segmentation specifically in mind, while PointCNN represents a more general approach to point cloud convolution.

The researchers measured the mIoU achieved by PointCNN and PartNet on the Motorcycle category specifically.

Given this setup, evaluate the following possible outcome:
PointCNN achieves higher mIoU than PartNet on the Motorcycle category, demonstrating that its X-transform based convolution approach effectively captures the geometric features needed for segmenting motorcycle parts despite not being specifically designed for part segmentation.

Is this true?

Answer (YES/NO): YES